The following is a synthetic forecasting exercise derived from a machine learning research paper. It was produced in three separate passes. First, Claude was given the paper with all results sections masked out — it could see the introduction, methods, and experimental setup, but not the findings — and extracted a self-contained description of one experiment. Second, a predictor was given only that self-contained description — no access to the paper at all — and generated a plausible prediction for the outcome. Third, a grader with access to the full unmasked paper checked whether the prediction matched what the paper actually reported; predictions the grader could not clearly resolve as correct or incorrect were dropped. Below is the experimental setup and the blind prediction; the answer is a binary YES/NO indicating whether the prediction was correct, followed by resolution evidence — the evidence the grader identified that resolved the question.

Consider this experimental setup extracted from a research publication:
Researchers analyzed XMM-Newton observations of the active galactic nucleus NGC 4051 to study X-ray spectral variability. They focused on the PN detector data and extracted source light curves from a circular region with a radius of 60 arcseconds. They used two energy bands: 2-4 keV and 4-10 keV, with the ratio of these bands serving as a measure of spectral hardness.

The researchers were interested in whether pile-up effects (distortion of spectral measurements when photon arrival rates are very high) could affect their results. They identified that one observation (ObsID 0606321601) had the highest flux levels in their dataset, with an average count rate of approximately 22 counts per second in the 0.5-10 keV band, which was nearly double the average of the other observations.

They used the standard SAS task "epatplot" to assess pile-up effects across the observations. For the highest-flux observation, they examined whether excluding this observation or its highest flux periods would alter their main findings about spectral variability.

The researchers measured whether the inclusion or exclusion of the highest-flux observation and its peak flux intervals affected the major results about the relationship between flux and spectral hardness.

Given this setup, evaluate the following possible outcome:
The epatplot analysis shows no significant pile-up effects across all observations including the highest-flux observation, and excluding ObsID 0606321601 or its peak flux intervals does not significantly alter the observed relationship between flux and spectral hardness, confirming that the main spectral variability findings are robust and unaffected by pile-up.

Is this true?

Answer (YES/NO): NO